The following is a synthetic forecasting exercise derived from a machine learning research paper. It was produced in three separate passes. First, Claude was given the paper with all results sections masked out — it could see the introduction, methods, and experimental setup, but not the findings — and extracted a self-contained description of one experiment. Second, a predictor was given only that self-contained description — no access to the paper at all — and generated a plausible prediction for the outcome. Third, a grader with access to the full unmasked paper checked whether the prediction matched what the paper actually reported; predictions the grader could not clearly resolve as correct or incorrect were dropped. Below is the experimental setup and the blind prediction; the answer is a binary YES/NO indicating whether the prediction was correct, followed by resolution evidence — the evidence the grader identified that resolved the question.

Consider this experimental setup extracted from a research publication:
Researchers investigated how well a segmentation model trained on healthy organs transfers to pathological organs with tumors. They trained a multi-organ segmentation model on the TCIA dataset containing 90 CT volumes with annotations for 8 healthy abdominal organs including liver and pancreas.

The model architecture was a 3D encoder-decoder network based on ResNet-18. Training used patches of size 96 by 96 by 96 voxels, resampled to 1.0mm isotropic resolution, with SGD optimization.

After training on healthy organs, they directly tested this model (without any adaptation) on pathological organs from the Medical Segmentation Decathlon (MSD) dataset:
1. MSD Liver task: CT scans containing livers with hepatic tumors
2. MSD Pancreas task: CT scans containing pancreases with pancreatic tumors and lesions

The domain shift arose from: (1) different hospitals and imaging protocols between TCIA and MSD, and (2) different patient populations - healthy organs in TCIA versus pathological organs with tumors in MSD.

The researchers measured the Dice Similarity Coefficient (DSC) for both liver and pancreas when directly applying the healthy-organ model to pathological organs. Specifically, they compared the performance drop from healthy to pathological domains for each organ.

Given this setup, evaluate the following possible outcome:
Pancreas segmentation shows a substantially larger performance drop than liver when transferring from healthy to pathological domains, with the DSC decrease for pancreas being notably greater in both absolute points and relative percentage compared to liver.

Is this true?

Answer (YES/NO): YES